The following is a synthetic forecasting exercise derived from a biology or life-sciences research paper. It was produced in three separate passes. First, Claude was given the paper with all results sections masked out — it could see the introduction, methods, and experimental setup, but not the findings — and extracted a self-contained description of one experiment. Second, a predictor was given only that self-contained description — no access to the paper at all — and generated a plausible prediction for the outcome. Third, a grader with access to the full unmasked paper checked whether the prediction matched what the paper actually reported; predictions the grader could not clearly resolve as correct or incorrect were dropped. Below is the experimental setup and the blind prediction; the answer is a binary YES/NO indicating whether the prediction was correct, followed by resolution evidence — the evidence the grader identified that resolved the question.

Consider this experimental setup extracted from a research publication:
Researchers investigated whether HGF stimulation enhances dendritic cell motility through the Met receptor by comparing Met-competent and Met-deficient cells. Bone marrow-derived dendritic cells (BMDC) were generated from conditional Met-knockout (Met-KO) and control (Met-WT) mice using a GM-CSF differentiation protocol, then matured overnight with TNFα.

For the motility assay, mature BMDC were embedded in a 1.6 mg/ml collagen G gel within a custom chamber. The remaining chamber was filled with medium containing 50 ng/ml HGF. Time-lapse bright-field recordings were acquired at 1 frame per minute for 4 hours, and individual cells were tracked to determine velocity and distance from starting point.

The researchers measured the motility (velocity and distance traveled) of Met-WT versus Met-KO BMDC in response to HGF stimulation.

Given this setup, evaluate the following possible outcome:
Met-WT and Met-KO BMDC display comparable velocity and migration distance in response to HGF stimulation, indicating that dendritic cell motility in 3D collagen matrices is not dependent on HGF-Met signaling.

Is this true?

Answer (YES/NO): NO